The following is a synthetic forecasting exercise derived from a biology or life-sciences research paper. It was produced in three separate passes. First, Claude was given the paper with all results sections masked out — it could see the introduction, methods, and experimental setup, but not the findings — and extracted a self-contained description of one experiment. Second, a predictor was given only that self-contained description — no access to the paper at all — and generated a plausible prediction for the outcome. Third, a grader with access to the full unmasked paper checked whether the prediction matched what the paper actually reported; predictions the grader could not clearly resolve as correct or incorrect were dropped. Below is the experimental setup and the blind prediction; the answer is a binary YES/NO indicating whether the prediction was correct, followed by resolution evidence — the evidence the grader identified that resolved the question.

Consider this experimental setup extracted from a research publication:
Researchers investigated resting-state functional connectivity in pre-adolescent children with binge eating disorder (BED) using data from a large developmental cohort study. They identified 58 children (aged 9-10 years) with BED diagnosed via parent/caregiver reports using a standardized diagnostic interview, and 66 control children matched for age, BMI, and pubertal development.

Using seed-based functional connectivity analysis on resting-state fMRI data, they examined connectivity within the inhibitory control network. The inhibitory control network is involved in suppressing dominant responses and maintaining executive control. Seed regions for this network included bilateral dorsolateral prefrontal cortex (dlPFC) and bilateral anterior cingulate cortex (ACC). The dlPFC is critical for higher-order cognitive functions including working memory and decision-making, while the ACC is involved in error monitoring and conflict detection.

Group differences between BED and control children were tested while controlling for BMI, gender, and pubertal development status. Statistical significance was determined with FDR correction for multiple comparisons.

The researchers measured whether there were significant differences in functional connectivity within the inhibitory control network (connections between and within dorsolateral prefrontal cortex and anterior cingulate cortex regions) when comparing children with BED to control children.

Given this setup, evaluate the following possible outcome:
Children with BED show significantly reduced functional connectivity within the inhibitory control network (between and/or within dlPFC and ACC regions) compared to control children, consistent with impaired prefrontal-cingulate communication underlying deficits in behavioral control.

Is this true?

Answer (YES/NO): NO